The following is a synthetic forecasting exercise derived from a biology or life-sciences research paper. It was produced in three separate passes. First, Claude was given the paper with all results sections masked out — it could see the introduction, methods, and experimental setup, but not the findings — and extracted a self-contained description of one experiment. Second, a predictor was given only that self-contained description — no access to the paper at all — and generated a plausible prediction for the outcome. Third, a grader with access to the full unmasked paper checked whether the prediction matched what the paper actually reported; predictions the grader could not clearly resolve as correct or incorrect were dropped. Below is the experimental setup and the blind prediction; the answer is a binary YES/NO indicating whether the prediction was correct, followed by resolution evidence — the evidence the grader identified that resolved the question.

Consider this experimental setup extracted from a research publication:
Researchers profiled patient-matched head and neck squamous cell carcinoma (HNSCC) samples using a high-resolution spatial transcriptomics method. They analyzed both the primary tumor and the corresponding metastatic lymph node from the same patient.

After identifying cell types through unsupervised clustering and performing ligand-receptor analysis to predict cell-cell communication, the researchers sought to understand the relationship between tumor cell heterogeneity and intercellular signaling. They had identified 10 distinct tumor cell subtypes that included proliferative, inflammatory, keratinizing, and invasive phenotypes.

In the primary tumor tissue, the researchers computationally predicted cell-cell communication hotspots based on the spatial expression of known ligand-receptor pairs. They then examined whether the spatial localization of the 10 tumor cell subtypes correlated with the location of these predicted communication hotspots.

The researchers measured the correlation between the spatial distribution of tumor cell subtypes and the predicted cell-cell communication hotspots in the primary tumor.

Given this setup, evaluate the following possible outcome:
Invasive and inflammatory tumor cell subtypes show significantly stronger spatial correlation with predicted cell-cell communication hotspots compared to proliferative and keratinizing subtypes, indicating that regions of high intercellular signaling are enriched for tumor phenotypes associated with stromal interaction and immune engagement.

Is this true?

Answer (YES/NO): NO